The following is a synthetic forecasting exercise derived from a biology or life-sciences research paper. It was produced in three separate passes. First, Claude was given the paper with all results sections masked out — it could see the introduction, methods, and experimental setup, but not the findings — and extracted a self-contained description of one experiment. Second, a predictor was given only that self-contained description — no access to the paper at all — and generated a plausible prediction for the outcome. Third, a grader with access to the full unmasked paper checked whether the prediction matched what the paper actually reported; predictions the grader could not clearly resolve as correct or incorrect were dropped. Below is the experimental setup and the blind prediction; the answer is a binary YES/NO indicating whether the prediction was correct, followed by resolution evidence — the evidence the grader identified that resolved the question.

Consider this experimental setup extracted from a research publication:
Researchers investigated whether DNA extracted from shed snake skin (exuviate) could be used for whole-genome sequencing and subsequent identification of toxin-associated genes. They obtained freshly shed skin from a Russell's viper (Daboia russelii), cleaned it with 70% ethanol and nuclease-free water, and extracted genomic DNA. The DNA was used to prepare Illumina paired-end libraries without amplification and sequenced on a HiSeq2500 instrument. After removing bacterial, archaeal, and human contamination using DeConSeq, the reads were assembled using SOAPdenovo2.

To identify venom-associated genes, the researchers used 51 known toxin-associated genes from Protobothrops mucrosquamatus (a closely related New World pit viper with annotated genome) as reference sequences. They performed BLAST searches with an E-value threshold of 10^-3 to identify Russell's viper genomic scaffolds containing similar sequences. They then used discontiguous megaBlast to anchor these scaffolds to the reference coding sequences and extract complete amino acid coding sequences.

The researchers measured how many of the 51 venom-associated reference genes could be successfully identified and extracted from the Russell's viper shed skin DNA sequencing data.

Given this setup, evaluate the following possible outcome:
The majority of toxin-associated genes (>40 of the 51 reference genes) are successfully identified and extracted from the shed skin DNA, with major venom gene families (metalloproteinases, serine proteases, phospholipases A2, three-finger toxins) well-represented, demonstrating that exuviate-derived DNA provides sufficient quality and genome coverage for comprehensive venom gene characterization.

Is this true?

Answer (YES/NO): YES